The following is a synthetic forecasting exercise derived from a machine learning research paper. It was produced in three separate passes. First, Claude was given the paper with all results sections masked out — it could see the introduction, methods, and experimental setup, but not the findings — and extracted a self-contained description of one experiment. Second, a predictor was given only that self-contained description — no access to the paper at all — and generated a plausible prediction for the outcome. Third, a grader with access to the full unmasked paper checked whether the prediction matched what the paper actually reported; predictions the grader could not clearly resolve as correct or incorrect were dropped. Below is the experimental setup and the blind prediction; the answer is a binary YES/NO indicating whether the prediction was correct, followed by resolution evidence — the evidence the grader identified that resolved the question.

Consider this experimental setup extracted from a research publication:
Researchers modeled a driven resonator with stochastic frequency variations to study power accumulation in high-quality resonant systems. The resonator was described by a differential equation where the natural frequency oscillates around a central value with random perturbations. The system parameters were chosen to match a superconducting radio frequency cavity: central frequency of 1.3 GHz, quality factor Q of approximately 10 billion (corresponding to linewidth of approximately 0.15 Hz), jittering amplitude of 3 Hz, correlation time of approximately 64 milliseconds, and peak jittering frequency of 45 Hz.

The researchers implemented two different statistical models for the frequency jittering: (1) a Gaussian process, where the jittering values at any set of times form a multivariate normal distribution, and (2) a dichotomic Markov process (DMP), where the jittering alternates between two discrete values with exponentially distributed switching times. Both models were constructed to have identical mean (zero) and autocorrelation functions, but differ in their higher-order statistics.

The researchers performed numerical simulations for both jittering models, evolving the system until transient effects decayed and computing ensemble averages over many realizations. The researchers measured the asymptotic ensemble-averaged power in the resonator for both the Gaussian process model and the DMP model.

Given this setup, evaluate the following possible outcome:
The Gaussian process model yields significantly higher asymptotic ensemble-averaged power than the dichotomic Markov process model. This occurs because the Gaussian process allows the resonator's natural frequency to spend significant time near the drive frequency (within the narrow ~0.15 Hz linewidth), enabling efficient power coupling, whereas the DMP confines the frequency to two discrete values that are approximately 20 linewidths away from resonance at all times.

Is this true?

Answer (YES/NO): NO